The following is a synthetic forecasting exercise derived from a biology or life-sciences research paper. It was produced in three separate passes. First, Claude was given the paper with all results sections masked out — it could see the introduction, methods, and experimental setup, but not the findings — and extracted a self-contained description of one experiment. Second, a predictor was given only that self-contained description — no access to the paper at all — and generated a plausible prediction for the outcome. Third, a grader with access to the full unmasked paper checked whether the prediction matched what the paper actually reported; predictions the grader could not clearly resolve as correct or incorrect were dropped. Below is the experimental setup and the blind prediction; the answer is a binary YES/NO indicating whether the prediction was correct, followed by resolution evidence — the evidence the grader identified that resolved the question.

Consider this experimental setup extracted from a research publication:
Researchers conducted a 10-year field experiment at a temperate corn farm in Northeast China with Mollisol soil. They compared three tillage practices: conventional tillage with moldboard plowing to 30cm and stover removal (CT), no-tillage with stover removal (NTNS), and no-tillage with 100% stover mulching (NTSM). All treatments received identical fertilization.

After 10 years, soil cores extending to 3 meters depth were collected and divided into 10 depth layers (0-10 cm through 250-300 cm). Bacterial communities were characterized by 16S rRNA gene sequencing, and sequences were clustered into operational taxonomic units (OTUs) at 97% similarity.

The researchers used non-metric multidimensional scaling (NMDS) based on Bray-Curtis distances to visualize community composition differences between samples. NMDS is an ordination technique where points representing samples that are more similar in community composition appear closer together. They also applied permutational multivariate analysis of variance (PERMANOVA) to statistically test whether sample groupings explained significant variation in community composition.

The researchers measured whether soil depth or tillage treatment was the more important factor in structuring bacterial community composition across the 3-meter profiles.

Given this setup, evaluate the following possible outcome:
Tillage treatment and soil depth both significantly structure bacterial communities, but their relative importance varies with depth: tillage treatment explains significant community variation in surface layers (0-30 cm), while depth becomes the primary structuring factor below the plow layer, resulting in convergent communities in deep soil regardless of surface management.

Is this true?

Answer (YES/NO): NO